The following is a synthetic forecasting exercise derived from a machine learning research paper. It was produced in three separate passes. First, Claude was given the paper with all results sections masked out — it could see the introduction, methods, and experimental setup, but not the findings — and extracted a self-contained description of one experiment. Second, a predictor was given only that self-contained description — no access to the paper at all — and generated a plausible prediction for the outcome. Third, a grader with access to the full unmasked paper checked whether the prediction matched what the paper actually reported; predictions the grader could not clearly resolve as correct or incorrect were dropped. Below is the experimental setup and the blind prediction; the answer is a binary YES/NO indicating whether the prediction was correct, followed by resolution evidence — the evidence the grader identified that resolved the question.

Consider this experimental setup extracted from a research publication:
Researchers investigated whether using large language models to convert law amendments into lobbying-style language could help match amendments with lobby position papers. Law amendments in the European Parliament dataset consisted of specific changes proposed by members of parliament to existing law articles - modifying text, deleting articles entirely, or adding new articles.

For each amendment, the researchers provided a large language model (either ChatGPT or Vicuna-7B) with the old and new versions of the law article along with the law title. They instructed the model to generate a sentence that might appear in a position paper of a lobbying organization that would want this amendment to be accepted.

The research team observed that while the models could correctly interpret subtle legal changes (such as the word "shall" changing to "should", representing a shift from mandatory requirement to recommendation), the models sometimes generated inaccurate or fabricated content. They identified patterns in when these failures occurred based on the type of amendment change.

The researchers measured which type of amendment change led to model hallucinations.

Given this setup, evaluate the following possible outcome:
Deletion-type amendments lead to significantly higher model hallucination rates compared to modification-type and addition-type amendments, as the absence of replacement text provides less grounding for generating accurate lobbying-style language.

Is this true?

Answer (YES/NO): NO